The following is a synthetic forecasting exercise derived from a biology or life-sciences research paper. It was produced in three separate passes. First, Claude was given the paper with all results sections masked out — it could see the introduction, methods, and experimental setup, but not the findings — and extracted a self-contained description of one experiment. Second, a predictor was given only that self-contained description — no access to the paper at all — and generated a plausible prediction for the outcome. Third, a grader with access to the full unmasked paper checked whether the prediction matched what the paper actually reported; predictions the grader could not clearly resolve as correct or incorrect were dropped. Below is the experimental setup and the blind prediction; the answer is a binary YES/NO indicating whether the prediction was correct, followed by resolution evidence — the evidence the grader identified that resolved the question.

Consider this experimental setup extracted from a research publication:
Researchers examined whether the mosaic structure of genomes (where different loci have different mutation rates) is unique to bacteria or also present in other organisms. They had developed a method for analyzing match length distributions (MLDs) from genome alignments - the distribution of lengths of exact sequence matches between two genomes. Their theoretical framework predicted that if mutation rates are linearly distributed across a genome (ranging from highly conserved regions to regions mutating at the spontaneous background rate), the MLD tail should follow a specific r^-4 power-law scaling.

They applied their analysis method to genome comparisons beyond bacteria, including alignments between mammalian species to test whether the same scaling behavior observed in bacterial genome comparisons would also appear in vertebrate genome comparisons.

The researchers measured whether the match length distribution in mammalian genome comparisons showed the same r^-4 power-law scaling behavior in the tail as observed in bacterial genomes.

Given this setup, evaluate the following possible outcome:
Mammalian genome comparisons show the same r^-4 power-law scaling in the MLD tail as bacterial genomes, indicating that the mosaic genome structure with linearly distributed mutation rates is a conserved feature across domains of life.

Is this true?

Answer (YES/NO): YES